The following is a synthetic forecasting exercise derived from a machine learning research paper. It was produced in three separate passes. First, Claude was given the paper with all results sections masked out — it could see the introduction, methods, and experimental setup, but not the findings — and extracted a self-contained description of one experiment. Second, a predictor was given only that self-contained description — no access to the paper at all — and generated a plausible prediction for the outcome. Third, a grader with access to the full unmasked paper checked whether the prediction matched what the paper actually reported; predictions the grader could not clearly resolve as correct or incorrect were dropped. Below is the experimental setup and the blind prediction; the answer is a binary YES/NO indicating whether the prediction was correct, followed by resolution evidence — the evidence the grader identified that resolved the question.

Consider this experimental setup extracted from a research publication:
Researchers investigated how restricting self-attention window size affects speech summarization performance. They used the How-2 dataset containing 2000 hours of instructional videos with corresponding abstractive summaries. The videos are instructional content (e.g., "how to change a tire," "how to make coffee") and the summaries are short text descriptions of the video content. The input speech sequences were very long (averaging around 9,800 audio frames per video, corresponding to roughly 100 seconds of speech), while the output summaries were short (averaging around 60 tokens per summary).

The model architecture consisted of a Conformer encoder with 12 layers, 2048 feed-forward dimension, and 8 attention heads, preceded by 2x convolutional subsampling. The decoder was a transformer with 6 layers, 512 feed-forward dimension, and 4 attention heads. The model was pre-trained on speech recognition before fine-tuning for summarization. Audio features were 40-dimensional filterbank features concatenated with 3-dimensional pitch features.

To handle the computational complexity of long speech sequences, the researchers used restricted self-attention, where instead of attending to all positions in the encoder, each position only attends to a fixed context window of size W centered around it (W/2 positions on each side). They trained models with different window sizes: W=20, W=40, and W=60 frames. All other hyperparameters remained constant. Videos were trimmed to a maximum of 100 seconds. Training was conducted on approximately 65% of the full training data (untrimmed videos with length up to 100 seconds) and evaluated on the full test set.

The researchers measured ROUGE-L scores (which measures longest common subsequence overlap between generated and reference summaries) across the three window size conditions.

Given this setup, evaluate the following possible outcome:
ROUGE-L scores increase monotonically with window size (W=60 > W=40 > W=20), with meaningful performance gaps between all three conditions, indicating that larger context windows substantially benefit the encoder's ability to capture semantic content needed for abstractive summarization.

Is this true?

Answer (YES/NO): NO